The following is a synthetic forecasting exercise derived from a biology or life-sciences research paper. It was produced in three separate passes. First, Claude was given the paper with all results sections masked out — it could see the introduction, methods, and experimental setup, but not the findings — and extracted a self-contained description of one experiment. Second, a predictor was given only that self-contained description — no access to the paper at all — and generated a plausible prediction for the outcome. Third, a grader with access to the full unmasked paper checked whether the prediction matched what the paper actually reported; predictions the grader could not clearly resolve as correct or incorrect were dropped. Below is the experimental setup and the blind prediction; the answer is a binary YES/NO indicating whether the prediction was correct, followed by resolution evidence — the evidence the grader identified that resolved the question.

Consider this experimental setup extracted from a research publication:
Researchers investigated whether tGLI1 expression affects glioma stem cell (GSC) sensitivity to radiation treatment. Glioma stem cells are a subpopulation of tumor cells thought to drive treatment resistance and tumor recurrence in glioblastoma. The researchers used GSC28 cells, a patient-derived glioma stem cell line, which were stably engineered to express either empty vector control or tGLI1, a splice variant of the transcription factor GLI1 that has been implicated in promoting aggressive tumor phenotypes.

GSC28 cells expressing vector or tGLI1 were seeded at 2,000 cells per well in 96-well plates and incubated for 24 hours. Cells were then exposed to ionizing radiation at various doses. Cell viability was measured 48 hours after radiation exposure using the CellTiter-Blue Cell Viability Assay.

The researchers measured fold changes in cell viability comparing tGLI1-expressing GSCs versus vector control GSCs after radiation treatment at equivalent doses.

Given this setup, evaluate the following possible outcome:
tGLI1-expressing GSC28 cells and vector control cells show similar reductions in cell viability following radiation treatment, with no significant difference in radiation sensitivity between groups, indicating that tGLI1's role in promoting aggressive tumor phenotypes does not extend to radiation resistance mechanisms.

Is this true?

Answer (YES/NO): NO